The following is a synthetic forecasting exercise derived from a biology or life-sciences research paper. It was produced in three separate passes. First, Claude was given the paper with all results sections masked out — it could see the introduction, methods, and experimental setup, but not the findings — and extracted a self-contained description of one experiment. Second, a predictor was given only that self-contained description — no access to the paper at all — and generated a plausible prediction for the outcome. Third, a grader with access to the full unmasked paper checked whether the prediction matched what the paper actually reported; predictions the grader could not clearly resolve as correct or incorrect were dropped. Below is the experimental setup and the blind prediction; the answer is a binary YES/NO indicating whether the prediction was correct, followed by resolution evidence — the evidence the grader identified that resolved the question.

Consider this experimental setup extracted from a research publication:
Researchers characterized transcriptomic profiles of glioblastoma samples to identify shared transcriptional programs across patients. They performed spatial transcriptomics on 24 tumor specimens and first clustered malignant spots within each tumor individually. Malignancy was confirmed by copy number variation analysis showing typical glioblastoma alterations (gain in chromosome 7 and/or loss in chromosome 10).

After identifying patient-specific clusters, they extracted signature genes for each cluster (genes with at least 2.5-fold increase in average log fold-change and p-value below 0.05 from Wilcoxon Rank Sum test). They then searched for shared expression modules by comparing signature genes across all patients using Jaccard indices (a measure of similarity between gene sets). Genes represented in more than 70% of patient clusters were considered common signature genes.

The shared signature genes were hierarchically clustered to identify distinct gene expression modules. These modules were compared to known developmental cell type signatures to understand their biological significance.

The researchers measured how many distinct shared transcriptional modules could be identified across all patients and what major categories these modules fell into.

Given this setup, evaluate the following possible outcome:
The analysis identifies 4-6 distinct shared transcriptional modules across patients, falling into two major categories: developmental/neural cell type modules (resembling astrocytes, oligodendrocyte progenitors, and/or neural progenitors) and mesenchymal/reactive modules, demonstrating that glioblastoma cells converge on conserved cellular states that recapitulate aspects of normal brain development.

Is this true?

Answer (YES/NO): YES